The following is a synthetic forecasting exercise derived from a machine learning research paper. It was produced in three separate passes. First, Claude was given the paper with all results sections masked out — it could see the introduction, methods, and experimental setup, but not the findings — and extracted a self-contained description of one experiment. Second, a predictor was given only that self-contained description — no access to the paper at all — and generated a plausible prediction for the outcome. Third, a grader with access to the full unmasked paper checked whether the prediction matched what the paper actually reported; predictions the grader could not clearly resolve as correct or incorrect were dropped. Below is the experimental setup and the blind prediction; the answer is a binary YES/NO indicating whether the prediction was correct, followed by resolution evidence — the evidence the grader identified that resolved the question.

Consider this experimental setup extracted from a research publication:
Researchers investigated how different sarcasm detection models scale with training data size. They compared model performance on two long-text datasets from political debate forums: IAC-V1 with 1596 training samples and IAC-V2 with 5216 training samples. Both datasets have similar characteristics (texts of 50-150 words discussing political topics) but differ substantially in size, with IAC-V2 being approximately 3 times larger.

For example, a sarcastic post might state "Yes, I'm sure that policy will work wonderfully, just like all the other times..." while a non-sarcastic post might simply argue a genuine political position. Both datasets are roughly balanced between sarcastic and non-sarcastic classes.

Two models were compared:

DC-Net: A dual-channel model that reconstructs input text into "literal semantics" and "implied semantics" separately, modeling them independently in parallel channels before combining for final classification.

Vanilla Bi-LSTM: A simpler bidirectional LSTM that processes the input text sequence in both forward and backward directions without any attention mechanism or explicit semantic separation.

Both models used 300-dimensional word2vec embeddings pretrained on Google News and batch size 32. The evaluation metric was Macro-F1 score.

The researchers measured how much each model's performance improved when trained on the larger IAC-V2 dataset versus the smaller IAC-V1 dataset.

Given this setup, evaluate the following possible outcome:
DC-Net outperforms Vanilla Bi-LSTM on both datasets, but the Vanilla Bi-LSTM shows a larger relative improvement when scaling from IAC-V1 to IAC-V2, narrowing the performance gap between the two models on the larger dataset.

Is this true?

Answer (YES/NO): NO